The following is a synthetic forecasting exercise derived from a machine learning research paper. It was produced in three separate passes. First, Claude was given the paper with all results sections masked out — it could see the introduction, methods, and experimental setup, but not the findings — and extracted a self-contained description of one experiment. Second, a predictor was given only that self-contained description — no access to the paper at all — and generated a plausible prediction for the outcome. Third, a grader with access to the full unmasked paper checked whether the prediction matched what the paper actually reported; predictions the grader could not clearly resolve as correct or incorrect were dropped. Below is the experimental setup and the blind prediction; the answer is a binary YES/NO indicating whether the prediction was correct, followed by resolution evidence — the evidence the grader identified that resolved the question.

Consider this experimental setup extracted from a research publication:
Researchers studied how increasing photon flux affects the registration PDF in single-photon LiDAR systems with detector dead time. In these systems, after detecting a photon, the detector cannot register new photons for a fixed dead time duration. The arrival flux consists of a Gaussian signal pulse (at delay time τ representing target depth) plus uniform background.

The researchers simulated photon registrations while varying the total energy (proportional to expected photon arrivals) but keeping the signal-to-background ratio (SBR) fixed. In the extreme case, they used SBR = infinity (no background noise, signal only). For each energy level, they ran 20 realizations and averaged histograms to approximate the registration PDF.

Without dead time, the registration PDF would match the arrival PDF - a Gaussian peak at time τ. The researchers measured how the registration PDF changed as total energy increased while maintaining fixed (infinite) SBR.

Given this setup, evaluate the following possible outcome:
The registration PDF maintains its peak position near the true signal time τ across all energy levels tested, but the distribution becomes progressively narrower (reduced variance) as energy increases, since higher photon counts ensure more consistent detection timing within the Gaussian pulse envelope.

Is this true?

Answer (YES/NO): NO